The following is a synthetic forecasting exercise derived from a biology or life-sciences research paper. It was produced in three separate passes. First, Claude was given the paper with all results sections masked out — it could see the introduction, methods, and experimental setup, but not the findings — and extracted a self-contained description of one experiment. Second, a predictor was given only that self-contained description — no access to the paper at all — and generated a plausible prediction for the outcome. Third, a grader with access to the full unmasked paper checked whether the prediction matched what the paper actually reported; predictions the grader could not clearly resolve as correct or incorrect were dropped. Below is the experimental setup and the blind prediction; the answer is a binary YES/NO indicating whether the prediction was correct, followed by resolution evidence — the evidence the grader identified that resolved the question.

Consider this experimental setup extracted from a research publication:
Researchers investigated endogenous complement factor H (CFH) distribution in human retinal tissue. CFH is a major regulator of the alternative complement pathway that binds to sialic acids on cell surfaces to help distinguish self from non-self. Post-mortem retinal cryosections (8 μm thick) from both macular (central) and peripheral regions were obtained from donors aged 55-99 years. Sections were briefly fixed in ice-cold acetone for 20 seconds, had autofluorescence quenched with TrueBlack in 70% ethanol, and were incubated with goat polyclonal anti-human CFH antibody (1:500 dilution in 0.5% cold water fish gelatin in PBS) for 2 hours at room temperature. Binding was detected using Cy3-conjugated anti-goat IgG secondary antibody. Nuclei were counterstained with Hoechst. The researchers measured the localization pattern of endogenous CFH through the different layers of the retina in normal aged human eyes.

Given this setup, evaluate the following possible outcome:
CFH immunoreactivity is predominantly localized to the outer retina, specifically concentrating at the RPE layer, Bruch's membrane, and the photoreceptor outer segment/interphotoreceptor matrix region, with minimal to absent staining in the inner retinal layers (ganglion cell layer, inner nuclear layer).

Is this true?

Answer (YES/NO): NO